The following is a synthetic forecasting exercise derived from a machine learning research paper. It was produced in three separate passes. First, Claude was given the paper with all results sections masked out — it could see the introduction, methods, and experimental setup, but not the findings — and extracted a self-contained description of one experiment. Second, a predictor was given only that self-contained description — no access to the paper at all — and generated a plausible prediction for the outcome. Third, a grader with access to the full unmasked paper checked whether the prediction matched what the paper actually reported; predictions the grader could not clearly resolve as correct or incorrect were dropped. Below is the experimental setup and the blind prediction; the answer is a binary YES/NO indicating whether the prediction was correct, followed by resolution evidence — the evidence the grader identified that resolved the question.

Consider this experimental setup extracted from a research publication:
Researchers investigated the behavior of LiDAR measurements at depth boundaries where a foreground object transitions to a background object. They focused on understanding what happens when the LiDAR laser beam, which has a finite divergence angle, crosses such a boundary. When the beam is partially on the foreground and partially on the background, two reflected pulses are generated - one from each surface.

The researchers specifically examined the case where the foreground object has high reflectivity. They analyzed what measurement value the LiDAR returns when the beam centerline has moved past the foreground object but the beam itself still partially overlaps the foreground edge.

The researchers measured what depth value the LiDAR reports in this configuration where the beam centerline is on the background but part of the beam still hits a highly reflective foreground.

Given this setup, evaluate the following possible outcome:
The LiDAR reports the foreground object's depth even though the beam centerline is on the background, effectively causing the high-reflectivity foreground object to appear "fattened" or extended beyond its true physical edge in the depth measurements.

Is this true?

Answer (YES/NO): YES